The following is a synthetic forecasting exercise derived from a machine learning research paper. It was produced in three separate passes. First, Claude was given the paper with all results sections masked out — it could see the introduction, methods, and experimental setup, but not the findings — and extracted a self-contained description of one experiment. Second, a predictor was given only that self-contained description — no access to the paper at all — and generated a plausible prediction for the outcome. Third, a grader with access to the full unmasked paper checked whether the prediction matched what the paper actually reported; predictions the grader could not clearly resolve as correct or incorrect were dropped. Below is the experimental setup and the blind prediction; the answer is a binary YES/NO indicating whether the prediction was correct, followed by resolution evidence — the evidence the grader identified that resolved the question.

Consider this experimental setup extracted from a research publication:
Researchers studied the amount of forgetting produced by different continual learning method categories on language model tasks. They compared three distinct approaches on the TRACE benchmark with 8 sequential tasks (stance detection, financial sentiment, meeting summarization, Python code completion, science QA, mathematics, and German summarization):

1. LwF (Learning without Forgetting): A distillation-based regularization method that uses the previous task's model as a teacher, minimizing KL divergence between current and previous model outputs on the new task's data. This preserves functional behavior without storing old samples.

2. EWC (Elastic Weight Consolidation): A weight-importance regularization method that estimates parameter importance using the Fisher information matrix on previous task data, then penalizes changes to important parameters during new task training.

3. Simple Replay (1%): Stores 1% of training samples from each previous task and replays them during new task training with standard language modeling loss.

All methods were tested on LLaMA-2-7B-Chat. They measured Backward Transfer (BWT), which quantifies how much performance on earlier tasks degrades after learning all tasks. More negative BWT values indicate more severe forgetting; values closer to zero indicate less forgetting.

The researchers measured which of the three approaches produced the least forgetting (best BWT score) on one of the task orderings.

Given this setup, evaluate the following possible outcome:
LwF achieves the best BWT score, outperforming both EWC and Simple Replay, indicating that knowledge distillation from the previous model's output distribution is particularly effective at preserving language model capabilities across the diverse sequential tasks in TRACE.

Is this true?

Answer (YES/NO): YES